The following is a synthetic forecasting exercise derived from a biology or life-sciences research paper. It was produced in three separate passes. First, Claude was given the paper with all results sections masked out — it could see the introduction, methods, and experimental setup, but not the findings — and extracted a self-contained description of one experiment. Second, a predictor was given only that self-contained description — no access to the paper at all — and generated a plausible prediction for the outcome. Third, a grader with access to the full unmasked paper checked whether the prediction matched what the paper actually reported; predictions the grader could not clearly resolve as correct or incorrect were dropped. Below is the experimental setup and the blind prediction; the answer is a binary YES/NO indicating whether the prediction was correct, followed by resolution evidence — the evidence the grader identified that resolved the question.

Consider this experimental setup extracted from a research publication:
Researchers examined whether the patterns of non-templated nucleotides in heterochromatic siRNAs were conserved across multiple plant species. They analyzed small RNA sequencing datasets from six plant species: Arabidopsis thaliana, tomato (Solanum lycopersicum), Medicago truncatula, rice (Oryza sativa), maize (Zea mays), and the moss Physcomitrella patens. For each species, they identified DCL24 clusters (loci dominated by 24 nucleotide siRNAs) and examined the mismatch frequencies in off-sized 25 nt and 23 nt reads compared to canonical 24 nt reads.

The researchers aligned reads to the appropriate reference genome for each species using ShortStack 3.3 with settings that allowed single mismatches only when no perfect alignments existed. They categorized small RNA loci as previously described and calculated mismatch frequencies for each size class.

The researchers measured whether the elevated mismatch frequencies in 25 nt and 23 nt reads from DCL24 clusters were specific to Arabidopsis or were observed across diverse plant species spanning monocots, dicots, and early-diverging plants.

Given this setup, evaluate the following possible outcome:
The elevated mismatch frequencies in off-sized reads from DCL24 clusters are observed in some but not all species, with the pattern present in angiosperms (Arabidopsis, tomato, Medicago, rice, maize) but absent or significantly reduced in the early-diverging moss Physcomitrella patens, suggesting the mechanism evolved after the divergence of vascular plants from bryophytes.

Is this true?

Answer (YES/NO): NO